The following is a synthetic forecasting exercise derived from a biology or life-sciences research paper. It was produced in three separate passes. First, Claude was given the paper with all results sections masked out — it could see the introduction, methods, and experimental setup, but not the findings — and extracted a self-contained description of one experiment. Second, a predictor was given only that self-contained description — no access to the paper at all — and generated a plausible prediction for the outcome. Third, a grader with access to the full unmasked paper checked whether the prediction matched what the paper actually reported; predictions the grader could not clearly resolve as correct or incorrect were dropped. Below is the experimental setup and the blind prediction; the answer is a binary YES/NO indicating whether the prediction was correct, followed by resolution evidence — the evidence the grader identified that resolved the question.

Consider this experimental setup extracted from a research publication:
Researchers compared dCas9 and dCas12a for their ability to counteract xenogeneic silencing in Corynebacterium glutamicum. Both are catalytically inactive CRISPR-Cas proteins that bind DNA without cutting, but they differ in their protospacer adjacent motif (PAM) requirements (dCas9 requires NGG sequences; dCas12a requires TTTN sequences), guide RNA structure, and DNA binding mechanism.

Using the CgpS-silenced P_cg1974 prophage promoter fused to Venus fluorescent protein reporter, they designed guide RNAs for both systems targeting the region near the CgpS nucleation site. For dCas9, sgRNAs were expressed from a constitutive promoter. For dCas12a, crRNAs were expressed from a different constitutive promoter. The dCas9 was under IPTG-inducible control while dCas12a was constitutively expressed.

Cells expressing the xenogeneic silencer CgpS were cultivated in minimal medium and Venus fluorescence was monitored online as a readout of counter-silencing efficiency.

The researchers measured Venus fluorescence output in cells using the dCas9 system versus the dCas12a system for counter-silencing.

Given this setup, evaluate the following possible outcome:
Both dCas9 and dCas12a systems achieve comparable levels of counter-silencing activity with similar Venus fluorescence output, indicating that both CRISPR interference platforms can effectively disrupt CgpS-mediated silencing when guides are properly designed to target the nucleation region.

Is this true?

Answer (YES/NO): NO